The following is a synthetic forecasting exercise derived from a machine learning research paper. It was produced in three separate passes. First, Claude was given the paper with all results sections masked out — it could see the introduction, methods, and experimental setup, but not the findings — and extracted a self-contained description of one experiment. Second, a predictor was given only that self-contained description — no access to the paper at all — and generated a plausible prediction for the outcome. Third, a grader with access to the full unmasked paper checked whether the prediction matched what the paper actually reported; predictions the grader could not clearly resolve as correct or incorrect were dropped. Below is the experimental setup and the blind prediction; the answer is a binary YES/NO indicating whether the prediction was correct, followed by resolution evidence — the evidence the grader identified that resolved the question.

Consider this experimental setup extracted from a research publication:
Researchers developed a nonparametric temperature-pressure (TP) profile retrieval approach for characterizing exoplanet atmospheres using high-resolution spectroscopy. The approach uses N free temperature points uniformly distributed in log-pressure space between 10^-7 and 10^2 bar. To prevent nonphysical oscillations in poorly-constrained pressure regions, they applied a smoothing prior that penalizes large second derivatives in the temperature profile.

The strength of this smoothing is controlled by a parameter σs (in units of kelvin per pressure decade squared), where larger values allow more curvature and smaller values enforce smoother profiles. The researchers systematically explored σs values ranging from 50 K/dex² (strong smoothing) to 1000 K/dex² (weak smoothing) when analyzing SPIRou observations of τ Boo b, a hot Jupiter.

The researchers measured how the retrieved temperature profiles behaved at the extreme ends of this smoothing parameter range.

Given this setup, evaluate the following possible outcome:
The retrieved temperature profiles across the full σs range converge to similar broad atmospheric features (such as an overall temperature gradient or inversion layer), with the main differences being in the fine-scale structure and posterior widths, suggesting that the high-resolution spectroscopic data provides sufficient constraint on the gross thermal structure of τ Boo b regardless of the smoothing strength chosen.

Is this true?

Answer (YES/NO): NO